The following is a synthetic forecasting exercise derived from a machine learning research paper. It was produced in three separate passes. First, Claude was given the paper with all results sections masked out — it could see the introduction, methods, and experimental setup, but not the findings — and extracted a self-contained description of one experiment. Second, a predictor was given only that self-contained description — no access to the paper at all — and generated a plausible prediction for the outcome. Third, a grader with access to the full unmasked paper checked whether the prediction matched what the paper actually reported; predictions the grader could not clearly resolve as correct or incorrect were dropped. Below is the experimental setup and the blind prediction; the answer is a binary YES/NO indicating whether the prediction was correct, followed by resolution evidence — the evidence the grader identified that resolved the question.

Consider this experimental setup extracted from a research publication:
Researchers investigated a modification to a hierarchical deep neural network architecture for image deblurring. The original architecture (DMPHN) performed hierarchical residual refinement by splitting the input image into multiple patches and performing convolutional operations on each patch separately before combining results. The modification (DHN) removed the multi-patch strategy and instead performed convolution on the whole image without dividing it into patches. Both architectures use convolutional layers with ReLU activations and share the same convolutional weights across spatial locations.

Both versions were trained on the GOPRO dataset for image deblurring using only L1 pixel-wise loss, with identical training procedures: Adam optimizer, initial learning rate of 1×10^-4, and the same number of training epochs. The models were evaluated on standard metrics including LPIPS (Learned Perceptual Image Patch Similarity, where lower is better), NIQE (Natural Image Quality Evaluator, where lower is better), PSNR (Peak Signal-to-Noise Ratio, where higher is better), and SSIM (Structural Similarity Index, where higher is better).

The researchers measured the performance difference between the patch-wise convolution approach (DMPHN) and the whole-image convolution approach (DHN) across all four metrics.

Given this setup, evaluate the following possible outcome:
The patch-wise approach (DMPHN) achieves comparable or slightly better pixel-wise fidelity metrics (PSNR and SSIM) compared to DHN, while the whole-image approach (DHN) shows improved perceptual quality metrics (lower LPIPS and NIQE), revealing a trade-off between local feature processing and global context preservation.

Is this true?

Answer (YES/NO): NO